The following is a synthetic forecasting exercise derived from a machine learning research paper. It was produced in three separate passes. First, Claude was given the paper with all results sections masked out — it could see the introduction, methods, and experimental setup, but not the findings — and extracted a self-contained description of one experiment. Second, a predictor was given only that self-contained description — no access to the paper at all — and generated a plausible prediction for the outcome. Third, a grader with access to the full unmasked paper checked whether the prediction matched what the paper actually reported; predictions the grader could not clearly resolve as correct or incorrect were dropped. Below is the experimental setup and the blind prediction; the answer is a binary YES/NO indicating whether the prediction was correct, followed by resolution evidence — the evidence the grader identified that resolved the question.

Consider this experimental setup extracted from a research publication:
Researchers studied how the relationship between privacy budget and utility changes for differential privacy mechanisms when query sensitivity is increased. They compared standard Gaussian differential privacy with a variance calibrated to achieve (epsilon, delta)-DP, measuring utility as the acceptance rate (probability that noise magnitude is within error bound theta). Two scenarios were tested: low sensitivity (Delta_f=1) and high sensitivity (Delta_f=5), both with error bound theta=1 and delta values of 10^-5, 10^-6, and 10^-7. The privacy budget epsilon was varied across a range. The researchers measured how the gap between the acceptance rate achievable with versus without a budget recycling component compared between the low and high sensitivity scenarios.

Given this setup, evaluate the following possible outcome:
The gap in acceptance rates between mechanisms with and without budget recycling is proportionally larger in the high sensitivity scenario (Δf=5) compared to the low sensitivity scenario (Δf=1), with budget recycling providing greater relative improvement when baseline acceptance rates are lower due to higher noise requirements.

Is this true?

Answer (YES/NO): YES